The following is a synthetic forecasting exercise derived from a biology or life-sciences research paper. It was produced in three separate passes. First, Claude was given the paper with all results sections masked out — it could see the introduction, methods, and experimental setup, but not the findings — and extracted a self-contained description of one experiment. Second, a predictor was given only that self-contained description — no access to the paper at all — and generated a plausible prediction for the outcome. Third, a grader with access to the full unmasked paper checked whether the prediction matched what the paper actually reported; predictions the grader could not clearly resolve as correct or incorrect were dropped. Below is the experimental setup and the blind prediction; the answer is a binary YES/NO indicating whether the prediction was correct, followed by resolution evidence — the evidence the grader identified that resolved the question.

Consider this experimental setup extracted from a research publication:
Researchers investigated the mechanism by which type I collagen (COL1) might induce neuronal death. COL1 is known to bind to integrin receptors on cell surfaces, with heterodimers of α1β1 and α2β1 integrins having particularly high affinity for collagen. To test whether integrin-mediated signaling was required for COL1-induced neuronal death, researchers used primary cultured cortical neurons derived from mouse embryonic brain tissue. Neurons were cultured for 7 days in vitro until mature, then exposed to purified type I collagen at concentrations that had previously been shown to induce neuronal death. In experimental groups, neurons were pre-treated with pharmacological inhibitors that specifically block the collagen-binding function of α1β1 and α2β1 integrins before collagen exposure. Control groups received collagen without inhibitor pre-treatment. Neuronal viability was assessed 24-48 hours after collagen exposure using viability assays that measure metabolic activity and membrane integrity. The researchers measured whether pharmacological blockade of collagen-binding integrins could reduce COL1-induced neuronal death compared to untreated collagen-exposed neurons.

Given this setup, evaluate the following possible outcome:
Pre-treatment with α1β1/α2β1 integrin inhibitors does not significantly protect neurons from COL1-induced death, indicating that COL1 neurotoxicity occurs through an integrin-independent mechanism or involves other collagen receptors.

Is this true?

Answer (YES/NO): NO